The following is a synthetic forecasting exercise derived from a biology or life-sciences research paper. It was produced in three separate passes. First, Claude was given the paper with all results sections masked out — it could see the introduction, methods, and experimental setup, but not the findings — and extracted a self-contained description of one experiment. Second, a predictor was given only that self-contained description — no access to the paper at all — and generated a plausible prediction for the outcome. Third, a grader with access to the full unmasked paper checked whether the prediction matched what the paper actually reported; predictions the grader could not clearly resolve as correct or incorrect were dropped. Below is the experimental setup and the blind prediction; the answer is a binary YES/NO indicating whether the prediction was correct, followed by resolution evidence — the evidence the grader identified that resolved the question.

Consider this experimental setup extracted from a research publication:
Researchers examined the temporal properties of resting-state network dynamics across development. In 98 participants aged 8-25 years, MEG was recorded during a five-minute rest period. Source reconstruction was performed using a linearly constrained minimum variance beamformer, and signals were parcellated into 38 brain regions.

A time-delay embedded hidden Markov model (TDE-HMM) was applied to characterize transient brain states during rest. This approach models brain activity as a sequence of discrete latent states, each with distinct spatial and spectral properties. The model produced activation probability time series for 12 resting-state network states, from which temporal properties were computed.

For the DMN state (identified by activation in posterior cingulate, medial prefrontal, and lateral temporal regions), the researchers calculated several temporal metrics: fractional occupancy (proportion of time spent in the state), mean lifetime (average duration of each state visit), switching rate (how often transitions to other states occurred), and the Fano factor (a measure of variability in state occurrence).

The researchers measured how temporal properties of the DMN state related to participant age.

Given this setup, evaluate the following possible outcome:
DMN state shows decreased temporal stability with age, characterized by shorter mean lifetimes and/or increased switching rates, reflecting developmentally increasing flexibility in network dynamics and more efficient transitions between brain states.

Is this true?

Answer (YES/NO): NO